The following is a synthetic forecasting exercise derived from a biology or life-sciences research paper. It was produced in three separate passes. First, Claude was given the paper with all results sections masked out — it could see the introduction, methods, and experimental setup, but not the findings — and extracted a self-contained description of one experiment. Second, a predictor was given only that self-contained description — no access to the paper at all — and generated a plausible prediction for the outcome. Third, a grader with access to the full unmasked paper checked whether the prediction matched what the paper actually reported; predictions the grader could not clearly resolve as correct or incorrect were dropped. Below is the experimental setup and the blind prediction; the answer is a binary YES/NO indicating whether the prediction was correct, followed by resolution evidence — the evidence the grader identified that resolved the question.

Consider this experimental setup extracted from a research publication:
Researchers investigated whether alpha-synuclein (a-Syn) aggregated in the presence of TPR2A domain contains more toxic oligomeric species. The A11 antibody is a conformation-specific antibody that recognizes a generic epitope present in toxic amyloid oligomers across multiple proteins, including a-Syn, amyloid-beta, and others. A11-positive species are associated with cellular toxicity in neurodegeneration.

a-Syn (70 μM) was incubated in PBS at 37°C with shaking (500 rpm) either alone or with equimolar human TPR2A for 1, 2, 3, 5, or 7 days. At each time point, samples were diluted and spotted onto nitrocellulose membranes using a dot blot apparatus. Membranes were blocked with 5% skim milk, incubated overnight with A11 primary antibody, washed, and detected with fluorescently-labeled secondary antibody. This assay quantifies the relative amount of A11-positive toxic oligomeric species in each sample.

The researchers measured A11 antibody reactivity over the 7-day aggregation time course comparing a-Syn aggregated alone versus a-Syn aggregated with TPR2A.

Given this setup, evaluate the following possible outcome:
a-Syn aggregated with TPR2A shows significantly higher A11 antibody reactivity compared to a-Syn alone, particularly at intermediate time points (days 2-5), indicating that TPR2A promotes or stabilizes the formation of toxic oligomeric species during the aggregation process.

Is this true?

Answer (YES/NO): NO